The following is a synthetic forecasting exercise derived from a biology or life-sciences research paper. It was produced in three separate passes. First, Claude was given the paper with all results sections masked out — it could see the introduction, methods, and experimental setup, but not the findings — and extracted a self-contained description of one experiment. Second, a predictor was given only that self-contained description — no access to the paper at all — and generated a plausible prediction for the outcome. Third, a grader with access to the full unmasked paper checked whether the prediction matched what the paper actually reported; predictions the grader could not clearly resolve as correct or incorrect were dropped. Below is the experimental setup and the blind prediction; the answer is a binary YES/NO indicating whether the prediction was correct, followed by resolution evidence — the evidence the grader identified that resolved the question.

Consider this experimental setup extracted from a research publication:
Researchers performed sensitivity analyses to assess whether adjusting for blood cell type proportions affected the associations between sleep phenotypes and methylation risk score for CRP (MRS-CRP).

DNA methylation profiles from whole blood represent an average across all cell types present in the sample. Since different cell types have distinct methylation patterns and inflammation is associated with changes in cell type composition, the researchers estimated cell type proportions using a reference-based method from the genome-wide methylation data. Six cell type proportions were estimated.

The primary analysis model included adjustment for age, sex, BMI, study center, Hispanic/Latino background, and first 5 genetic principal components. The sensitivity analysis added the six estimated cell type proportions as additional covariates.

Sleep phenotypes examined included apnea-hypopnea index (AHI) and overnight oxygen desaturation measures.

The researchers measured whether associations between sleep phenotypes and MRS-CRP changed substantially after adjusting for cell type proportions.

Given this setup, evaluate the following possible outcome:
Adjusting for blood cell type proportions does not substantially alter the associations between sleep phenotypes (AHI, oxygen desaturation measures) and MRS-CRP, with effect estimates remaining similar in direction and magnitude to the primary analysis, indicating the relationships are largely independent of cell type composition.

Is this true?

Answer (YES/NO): YES